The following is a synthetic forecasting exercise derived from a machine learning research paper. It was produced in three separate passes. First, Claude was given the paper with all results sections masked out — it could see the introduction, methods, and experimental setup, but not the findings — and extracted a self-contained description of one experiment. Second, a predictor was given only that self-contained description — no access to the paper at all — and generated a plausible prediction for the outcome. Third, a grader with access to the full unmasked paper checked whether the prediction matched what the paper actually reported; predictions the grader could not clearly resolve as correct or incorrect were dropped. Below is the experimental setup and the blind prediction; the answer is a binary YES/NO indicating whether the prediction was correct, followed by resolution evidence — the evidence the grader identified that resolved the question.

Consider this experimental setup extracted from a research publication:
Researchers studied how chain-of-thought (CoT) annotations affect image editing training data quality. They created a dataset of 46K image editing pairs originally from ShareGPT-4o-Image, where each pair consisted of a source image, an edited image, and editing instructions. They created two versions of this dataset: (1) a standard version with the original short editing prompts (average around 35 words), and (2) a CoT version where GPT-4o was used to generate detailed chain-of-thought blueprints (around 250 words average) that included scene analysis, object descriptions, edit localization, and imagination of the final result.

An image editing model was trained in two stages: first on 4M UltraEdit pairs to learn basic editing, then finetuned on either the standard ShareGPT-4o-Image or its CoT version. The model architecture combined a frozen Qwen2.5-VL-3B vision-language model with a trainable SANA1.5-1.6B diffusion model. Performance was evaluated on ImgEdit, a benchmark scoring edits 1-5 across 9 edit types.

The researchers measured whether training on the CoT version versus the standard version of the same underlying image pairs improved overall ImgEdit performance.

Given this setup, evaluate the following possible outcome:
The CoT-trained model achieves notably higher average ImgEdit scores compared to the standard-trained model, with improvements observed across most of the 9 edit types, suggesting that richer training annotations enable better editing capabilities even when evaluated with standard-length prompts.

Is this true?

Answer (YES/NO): YES